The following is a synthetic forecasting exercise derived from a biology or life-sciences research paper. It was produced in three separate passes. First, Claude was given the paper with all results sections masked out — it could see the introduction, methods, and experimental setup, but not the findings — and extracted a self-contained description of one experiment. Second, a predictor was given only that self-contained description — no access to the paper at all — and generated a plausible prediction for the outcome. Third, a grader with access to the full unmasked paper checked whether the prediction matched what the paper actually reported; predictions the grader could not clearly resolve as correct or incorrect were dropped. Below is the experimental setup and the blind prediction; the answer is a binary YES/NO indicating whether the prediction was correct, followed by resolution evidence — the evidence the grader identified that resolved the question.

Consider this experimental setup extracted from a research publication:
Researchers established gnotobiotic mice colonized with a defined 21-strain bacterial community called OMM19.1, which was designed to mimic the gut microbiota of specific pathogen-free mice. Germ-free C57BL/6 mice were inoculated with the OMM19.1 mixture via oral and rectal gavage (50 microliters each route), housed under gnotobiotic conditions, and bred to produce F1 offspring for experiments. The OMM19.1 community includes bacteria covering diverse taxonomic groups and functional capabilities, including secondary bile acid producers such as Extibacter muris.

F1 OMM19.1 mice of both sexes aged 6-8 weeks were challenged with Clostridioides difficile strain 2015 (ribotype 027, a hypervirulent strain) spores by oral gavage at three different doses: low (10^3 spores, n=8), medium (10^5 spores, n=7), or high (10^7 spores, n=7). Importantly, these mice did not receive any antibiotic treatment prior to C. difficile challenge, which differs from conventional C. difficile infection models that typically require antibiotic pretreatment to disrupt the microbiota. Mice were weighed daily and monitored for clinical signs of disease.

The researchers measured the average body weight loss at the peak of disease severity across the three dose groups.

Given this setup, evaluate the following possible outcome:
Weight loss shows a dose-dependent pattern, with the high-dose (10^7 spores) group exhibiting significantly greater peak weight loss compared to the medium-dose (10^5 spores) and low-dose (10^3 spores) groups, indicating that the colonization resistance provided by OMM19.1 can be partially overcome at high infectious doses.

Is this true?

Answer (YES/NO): NO